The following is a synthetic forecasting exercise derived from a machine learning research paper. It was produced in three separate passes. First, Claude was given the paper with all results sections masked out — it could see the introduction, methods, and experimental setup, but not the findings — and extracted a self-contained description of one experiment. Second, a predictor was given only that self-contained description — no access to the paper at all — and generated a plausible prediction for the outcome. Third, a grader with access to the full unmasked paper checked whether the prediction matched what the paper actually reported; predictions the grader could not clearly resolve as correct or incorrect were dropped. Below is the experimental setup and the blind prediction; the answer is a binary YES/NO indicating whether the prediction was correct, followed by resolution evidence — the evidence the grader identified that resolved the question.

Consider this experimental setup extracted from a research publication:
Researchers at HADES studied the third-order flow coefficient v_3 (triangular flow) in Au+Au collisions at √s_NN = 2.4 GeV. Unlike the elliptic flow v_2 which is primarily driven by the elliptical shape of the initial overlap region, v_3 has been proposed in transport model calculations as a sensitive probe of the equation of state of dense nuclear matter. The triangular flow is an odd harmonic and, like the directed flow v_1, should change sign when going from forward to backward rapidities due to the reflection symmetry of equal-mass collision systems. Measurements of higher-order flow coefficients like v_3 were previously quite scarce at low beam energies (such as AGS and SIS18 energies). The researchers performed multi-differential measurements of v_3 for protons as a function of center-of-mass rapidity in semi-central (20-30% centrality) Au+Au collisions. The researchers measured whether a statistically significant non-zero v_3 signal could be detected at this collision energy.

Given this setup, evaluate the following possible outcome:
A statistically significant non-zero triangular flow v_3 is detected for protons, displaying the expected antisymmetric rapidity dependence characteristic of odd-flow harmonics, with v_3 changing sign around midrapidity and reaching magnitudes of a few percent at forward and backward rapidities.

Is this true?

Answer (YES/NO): YES